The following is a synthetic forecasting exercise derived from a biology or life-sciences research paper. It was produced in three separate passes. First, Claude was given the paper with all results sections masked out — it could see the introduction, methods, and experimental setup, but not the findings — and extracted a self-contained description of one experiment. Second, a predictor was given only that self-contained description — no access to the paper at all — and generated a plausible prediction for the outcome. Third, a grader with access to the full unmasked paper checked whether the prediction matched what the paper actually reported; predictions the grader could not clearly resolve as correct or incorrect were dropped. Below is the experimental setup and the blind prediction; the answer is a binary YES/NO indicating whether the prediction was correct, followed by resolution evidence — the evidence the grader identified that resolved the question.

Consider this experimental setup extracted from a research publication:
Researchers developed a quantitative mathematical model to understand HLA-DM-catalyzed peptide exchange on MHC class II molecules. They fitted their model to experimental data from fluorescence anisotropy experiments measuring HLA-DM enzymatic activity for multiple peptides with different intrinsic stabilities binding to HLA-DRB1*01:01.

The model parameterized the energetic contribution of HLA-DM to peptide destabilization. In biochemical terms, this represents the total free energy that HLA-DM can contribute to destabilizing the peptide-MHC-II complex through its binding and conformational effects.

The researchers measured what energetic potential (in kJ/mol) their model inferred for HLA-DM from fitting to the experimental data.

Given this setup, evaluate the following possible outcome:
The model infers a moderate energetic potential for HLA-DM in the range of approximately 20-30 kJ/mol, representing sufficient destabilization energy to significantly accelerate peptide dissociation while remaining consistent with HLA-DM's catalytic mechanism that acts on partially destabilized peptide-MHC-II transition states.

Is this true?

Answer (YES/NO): YES